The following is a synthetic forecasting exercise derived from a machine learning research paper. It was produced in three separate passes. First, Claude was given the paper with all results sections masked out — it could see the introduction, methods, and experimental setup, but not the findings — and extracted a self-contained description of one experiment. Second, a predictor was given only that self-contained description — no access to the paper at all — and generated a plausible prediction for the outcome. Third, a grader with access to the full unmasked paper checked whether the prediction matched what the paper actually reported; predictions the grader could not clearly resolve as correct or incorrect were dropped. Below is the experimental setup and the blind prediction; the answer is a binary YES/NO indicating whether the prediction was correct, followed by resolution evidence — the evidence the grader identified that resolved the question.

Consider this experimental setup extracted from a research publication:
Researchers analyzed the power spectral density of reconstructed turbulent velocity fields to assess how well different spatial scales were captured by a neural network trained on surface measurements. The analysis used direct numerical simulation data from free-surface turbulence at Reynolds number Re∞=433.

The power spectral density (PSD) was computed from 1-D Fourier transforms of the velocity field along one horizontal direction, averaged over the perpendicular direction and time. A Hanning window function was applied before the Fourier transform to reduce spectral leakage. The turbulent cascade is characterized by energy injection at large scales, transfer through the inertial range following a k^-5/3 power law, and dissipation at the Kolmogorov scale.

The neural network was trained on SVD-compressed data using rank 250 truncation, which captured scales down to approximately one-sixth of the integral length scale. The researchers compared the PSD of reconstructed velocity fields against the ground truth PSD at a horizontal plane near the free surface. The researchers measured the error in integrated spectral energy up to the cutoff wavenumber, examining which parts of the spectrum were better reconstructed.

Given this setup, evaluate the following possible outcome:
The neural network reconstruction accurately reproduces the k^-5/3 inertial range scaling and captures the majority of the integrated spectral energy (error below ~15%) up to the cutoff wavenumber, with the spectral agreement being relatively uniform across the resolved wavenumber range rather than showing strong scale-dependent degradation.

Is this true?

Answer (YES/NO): NO